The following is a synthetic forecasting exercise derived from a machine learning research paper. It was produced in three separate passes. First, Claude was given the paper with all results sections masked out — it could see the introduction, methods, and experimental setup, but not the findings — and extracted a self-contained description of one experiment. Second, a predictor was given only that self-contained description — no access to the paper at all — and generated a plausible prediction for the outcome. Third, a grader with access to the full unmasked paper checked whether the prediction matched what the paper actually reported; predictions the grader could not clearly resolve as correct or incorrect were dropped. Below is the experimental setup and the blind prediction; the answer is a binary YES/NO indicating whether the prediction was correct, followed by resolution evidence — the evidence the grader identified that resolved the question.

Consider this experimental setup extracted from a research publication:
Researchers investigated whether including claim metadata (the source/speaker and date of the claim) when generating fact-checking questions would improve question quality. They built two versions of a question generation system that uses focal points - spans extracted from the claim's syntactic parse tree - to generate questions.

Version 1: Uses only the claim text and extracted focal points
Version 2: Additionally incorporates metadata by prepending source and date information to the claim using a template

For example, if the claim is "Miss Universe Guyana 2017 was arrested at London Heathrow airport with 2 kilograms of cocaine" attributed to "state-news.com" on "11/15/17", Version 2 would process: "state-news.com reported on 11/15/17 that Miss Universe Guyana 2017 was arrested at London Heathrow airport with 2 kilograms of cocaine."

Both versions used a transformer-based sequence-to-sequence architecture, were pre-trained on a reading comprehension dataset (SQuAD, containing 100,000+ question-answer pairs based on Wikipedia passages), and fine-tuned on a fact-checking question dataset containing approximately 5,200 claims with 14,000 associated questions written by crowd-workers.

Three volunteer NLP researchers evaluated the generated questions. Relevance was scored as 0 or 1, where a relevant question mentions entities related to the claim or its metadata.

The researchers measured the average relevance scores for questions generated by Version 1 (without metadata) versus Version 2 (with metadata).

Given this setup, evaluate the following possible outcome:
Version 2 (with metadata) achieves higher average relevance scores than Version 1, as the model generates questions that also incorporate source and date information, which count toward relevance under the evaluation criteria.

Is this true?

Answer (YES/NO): NO